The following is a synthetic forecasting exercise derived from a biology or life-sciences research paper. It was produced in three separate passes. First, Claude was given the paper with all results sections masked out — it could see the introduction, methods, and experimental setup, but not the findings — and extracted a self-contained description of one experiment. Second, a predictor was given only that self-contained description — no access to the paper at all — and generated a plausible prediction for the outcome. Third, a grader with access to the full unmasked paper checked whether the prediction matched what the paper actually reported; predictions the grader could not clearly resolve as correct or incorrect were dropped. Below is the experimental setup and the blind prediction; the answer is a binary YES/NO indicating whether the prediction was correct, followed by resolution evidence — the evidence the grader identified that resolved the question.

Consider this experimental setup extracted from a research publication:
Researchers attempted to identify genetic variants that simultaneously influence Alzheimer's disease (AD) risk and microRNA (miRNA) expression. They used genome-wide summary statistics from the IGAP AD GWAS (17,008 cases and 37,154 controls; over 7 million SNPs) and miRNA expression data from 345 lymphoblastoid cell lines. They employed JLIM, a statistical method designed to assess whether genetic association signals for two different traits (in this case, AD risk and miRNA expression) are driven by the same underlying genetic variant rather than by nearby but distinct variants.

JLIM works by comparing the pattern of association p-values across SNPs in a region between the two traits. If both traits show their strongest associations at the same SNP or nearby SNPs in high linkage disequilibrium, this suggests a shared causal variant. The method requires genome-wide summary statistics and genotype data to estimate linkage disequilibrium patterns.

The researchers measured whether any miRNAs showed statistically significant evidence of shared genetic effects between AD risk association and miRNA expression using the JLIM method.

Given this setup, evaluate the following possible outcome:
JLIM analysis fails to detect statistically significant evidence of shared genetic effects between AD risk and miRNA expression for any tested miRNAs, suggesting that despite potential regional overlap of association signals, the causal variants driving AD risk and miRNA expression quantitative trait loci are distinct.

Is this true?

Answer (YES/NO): YES